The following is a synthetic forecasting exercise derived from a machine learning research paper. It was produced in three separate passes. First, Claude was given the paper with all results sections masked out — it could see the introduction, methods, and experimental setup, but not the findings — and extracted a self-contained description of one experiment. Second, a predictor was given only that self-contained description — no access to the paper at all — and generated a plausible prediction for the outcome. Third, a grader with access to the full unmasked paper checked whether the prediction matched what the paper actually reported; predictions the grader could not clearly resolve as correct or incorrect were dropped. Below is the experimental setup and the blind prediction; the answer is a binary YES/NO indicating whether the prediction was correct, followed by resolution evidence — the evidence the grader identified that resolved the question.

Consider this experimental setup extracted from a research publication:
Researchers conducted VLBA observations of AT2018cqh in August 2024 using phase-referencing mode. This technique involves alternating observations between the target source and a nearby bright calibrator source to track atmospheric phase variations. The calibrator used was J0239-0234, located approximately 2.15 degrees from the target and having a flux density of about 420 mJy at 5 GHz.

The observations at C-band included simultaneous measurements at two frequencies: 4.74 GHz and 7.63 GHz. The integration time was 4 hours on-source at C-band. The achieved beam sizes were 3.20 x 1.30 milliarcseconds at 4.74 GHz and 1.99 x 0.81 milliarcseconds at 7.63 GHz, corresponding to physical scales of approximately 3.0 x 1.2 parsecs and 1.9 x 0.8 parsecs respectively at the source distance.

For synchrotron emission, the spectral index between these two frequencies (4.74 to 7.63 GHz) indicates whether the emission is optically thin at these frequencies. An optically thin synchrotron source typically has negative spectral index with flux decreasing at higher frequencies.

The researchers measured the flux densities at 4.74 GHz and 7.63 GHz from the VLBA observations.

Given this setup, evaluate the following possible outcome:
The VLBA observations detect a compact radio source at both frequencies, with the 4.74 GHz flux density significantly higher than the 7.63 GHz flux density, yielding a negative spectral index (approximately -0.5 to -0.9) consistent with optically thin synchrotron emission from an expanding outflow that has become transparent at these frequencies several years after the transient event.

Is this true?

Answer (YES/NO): YES